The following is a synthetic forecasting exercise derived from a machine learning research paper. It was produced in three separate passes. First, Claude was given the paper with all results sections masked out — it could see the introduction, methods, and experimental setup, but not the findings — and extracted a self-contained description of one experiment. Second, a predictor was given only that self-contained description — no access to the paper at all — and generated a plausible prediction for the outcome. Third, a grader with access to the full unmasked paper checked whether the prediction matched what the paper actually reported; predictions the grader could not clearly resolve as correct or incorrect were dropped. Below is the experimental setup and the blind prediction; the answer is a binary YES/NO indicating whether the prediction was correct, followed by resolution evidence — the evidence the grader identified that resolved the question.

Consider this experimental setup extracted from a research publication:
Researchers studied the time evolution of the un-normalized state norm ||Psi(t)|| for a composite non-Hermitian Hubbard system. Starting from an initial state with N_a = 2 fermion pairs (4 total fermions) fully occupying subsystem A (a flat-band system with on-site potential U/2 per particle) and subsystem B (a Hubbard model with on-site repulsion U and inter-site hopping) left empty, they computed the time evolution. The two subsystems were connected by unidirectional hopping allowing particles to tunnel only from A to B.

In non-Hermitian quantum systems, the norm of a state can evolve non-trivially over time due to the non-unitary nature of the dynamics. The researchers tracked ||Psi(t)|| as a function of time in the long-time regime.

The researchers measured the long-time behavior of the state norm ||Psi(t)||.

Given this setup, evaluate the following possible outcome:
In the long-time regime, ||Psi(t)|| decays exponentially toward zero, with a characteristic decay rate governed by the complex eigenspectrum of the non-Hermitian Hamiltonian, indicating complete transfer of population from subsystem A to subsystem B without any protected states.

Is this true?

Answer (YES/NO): NO